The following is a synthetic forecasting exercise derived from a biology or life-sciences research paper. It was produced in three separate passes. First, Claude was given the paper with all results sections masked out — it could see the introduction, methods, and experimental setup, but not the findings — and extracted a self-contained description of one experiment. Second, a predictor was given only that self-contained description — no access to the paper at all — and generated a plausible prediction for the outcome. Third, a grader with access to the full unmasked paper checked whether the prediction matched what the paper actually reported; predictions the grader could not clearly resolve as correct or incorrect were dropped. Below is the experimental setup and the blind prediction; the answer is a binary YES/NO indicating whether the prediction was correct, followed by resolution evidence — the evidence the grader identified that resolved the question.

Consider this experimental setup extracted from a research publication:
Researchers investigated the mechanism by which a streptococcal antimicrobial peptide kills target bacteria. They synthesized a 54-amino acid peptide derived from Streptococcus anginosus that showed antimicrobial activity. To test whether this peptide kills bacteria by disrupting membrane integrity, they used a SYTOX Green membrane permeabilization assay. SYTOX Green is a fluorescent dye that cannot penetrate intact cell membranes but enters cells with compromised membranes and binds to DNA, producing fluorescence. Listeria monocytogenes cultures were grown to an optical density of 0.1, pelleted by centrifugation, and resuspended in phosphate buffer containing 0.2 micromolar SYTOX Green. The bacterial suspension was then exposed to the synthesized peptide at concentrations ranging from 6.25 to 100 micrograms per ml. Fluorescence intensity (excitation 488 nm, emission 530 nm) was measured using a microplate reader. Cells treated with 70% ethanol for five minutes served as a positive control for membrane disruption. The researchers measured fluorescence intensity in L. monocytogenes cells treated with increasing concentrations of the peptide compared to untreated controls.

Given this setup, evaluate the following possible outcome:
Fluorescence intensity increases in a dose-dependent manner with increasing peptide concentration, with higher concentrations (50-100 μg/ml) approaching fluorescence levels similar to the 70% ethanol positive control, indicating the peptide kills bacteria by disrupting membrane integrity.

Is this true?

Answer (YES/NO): YES